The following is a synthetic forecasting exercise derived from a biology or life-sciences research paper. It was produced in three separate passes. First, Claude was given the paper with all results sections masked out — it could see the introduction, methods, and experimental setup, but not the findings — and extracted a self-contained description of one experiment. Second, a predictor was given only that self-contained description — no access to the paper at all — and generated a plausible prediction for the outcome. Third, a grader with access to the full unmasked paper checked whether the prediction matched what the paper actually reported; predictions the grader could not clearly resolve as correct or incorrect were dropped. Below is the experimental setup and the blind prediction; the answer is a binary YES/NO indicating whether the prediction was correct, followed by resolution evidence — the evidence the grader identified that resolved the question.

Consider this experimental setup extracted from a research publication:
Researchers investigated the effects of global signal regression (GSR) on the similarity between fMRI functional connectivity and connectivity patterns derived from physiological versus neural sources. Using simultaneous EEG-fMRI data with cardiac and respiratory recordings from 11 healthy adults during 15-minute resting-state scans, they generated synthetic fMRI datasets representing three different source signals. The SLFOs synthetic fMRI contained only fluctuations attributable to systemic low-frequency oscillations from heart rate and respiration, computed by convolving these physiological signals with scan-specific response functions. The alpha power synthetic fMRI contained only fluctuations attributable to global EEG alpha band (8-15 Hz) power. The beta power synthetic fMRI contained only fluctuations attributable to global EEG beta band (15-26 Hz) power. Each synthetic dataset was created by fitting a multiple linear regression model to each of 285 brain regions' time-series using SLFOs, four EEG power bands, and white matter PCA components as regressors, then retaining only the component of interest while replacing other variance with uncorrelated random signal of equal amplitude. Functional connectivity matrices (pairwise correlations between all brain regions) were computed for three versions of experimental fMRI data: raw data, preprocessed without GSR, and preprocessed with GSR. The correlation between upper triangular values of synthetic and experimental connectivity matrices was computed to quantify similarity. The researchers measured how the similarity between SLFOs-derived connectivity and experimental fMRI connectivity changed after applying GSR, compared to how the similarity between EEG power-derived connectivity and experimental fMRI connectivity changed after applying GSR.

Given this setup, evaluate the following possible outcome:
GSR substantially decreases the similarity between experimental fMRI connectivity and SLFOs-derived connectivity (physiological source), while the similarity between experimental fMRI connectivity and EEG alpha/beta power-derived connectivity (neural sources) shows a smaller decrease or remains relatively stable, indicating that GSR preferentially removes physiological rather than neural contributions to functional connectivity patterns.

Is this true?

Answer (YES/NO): NO